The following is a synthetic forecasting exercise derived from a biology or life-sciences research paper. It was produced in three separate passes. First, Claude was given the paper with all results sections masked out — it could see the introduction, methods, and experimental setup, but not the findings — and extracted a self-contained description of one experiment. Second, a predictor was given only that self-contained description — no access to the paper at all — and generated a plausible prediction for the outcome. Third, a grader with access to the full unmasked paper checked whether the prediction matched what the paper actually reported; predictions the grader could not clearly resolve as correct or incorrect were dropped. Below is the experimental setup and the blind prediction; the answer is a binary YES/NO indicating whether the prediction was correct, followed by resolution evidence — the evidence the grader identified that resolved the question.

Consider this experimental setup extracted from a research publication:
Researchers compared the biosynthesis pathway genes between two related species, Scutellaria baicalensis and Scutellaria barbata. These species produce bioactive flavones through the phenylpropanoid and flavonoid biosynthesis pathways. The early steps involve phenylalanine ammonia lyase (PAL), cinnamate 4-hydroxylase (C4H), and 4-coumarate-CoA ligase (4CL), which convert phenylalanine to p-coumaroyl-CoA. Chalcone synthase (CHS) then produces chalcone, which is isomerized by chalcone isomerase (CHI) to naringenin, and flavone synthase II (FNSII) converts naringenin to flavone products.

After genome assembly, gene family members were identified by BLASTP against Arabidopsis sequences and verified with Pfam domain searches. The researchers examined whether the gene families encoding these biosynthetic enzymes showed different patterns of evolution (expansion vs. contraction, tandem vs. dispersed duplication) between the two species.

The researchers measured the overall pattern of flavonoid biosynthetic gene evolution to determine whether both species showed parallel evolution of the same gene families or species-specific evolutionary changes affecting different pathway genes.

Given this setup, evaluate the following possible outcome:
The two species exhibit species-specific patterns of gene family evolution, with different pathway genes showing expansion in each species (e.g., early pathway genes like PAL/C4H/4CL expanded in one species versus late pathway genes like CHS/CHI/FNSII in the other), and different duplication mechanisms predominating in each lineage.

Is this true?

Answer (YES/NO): NO